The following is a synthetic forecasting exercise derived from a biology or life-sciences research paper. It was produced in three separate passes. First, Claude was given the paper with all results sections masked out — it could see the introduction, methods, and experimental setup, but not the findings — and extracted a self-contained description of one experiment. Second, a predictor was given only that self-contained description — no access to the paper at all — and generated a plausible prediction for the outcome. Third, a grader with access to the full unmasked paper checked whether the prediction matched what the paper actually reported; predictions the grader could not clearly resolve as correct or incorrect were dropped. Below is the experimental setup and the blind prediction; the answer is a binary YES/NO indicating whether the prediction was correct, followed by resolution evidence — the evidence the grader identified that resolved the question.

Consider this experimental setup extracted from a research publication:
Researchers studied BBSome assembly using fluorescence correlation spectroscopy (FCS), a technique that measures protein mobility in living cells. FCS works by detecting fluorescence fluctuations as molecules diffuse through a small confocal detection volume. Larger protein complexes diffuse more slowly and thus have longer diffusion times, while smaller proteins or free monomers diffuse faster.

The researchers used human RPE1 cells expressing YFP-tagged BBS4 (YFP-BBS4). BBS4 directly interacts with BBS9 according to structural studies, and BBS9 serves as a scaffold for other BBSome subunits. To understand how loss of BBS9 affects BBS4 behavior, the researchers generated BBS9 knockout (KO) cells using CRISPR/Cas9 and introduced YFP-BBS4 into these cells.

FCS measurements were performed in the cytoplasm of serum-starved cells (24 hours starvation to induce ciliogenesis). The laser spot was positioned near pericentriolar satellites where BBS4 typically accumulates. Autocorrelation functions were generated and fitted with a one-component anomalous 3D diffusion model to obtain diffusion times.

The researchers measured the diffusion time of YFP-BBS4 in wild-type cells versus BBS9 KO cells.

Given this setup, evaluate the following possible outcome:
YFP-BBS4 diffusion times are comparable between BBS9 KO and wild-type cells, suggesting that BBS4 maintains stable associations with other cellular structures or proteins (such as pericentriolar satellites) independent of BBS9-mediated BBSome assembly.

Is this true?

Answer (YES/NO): NO